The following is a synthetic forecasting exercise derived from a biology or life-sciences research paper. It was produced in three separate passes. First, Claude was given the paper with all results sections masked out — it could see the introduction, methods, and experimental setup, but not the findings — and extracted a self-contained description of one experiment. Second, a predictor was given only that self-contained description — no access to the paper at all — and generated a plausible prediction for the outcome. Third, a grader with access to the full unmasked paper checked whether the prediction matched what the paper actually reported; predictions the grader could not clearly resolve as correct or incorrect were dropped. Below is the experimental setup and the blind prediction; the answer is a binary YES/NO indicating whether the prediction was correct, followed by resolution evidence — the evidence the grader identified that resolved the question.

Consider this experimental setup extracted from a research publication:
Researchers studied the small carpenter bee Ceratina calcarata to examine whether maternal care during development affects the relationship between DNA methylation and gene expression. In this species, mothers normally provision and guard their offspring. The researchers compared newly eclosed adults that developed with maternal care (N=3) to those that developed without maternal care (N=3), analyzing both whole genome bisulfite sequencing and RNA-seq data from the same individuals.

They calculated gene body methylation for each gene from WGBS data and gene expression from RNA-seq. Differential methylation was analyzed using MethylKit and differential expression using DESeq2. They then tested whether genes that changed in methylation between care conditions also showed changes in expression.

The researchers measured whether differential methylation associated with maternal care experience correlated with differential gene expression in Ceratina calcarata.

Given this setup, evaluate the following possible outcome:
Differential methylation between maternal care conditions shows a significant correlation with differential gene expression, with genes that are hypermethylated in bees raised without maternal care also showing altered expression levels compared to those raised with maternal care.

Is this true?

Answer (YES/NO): NO